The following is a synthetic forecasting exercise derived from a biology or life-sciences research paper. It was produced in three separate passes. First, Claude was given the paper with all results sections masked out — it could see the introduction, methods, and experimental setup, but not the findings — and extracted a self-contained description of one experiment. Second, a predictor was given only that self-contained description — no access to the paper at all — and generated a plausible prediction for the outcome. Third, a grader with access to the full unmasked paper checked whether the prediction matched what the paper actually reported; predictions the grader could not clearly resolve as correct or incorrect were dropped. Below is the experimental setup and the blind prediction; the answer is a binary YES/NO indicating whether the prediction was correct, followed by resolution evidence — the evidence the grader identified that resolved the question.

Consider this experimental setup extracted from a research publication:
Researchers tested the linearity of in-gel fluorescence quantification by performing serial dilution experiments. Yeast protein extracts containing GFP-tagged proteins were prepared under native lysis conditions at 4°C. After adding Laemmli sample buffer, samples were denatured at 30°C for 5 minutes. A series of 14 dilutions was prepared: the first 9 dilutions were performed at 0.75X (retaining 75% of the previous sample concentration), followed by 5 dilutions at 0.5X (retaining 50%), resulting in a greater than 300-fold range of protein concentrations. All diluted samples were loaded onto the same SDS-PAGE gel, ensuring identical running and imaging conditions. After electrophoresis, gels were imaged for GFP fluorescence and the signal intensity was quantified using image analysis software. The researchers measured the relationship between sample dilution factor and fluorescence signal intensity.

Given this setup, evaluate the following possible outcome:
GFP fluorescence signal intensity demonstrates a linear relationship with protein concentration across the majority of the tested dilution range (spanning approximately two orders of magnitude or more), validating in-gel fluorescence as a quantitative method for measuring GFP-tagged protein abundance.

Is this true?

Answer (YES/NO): YES